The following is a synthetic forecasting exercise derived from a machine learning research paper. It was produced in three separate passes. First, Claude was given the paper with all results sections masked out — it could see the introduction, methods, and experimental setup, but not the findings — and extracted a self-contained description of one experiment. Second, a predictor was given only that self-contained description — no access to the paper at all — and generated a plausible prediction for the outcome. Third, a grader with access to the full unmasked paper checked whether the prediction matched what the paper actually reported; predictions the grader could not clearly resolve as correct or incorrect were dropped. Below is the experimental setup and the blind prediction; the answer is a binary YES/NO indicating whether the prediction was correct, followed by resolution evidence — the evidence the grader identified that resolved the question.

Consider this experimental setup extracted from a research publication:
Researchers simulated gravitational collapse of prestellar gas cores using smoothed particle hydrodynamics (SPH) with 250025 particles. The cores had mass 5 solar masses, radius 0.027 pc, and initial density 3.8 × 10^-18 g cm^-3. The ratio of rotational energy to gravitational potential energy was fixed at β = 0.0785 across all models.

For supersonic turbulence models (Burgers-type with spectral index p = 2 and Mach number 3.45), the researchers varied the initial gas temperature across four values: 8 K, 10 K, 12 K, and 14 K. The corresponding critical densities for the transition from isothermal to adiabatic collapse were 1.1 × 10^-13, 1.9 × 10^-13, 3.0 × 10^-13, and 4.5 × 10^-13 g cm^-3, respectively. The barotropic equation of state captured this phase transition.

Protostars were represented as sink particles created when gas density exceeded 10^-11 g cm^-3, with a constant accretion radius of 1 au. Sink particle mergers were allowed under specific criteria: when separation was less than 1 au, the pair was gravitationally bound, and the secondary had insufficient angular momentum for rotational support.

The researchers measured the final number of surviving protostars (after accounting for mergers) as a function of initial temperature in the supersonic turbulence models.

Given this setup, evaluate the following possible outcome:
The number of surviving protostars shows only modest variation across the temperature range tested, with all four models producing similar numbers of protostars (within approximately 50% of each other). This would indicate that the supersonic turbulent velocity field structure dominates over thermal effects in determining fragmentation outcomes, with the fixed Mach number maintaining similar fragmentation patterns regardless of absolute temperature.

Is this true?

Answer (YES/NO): NO